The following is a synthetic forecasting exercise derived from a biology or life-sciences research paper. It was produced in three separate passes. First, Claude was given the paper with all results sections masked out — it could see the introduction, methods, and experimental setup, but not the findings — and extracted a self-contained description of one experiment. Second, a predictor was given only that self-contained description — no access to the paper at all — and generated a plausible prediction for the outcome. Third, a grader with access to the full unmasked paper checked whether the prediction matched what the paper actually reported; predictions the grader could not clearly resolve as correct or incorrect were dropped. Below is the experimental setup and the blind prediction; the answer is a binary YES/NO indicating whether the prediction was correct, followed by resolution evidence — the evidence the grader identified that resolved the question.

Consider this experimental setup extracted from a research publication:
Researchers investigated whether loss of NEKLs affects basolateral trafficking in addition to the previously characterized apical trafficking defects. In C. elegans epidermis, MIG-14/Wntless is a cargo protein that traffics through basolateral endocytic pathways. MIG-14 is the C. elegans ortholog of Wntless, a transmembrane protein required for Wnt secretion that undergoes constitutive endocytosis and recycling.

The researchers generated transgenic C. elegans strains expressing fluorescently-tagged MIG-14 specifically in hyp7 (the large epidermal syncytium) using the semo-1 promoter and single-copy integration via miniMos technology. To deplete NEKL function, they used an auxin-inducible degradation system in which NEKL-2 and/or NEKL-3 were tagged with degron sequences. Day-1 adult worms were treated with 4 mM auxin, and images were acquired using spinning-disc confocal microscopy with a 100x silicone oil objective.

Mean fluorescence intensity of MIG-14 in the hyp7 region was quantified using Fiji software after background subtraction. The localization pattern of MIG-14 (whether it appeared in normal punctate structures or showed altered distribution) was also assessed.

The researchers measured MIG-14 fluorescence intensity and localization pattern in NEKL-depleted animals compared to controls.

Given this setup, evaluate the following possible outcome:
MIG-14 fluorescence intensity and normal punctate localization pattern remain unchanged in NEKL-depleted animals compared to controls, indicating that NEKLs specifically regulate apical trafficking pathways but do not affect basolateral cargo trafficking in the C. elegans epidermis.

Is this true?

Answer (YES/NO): NO